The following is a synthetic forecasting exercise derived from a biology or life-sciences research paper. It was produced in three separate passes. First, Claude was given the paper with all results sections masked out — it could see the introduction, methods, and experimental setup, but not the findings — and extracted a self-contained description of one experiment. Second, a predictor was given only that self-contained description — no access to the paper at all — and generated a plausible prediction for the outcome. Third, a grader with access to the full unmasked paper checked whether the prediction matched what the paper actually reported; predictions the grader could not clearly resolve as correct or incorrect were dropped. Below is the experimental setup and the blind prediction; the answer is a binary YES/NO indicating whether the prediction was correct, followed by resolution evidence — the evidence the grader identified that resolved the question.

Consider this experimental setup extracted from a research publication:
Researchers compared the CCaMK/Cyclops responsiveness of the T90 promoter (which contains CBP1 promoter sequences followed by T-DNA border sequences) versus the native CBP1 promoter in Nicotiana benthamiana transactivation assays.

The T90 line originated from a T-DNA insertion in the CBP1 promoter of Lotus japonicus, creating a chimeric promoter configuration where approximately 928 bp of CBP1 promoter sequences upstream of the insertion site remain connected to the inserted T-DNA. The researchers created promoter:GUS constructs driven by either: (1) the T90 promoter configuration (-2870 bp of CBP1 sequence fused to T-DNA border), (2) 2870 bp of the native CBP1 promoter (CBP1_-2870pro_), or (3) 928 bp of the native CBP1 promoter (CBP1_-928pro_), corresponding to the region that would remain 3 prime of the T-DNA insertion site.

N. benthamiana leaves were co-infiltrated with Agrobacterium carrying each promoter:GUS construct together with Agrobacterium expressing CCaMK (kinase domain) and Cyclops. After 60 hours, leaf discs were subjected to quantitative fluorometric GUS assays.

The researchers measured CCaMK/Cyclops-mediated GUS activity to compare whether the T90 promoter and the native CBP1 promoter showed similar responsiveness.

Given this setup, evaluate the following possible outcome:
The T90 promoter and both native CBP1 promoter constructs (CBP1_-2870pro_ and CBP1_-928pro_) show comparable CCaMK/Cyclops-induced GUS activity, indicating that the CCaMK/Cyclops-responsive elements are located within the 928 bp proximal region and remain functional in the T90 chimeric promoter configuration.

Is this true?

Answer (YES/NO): NO